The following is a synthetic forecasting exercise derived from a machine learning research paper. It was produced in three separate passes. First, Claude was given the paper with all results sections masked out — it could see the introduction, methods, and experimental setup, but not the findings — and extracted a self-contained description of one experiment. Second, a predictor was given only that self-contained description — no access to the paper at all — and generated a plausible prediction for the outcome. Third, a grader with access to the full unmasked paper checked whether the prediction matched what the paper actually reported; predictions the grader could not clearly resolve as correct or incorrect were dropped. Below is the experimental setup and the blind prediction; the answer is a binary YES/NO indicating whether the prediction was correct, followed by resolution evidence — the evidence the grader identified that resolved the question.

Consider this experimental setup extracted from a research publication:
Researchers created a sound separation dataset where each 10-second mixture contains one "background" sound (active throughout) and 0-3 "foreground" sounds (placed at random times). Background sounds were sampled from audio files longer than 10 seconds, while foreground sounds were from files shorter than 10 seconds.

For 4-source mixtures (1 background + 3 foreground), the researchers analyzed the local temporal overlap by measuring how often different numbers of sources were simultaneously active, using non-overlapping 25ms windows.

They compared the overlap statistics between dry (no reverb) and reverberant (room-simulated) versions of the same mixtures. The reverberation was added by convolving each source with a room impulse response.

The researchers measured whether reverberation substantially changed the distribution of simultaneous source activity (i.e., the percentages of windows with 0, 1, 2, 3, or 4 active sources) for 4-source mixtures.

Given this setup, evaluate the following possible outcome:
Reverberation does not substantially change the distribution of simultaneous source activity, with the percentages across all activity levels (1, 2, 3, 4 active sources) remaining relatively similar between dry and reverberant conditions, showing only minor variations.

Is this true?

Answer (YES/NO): YES